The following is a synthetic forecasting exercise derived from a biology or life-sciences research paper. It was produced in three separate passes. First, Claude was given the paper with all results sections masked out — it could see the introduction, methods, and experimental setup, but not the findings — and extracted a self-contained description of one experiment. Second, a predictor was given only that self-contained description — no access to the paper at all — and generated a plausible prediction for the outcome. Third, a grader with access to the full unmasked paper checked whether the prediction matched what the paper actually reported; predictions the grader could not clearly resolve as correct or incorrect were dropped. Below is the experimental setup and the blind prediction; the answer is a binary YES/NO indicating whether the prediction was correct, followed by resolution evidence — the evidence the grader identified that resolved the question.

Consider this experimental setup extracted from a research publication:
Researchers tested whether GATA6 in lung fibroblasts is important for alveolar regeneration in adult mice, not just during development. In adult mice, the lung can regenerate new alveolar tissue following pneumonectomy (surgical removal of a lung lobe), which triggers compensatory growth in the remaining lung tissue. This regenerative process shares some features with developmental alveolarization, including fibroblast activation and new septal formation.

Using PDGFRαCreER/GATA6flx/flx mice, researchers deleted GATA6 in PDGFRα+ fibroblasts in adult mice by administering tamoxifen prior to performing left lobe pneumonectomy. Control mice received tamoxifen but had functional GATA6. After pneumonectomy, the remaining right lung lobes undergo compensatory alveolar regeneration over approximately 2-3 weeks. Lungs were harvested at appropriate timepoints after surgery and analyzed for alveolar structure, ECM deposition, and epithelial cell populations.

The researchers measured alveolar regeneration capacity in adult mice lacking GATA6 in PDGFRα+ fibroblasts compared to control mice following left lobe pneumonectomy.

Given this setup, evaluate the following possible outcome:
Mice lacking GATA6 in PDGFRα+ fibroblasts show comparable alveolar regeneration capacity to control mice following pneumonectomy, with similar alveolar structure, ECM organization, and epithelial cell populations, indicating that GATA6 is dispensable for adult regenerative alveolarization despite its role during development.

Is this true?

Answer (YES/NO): NO